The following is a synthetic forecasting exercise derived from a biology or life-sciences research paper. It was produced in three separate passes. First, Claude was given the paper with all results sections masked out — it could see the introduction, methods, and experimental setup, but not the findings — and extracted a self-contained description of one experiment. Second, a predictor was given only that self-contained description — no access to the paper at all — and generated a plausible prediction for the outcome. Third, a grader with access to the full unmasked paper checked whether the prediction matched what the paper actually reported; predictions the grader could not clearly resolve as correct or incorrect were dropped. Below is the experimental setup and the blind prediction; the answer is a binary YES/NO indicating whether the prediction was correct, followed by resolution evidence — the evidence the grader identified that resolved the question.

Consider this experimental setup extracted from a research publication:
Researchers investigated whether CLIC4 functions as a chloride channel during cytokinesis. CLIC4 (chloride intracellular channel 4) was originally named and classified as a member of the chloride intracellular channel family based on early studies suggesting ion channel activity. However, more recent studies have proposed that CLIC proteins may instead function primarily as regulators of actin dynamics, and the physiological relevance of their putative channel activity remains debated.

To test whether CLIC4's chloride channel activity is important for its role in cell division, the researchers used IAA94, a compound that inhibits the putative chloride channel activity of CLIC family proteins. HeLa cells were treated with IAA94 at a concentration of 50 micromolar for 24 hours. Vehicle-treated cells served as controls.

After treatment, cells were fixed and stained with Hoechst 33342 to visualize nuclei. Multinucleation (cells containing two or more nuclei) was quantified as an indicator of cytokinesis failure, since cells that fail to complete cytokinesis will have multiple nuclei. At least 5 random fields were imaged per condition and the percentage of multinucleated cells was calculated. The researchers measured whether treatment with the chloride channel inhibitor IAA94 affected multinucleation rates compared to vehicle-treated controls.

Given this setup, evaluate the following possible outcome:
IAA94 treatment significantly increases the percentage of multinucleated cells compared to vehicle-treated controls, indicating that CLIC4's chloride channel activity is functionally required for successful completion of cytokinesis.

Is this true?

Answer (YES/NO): NO